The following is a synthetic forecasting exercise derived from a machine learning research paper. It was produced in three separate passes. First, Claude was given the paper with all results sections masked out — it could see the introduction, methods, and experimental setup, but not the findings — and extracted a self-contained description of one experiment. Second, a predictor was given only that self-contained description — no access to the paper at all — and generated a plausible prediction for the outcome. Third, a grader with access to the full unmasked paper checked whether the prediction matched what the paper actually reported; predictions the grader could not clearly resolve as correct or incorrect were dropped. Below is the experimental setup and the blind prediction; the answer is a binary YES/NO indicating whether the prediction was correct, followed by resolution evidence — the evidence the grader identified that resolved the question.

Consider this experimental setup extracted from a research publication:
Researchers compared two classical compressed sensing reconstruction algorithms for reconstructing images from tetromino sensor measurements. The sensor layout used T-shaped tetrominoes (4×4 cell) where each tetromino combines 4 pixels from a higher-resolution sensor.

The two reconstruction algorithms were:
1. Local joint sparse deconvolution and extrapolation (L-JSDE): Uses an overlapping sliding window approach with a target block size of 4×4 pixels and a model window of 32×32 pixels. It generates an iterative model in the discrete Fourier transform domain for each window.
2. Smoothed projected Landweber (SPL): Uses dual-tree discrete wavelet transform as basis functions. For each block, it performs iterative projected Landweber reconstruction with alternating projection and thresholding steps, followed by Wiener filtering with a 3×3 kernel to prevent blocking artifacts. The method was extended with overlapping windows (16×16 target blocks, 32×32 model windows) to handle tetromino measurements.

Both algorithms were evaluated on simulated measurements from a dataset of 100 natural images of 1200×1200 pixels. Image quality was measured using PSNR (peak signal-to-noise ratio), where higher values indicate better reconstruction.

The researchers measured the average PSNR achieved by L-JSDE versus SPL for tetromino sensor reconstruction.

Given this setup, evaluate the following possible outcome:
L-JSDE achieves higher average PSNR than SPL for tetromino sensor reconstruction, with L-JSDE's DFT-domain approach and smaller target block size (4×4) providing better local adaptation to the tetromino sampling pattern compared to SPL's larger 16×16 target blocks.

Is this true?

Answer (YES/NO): YES